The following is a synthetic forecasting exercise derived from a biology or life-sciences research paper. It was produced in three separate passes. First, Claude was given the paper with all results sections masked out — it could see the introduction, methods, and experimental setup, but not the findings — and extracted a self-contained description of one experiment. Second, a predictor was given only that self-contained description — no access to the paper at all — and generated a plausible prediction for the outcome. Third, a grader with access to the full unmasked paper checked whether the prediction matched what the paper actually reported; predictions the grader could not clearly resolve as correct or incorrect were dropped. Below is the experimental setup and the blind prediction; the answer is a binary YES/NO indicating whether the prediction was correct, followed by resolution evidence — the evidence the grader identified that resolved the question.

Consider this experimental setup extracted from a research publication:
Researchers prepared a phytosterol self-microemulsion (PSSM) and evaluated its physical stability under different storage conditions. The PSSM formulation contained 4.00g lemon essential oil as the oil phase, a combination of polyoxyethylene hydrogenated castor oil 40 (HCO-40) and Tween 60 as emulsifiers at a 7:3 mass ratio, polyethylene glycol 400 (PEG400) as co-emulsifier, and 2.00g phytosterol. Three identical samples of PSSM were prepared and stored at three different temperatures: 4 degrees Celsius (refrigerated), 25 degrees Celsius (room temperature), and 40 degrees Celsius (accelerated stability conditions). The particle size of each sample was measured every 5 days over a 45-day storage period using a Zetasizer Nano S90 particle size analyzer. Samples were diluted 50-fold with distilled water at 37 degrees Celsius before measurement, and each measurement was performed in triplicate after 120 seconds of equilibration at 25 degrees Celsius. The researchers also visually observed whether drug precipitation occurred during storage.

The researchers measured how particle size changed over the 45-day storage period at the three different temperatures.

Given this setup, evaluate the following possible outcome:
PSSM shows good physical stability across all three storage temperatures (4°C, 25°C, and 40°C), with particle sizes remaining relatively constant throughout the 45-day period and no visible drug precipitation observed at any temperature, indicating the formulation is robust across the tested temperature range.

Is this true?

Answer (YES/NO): NO